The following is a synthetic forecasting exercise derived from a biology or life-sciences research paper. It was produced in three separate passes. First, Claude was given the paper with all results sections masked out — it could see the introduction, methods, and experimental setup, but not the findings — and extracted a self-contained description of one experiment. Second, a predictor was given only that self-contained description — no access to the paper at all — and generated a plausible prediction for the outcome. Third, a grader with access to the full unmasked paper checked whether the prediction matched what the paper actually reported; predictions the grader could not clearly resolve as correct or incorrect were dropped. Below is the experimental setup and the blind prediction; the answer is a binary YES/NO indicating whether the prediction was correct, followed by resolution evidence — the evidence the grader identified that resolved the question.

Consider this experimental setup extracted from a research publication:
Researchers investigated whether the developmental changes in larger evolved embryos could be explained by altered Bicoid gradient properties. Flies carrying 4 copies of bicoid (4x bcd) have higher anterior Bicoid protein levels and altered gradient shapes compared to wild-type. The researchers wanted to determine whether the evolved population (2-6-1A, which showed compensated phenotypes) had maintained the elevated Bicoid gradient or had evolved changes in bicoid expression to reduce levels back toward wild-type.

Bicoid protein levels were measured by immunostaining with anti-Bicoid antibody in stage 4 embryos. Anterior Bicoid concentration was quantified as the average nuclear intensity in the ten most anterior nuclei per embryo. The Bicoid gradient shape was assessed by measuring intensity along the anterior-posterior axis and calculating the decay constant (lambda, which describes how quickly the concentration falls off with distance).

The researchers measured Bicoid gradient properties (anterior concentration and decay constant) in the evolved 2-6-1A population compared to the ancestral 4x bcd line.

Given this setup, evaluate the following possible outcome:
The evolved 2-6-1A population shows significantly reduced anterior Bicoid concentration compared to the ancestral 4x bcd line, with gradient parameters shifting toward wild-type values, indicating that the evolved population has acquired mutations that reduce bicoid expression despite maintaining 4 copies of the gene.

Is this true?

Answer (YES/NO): NO